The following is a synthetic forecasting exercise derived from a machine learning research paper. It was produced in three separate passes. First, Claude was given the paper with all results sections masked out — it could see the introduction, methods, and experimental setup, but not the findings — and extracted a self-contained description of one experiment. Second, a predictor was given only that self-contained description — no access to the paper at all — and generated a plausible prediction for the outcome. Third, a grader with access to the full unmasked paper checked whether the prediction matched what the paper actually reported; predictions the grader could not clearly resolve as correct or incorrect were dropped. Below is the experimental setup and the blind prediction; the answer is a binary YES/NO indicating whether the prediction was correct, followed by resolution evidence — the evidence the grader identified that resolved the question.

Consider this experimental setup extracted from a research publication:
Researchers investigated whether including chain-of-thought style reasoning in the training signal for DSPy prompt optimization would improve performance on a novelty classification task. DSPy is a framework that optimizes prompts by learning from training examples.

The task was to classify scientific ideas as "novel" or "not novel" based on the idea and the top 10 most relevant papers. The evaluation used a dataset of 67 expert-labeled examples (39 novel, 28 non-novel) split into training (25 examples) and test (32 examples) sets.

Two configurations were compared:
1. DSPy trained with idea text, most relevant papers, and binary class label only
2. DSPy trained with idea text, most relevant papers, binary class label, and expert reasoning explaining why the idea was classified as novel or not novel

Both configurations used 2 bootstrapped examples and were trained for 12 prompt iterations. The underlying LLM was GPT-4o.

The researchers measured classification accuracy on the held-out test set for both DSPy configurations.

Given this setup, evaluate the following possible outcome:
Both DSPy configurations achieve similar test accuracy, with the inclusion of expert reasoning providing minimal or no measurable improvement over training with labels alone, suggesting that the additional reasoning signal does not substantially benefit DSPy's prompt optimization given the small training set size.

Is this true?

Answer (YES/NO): YES